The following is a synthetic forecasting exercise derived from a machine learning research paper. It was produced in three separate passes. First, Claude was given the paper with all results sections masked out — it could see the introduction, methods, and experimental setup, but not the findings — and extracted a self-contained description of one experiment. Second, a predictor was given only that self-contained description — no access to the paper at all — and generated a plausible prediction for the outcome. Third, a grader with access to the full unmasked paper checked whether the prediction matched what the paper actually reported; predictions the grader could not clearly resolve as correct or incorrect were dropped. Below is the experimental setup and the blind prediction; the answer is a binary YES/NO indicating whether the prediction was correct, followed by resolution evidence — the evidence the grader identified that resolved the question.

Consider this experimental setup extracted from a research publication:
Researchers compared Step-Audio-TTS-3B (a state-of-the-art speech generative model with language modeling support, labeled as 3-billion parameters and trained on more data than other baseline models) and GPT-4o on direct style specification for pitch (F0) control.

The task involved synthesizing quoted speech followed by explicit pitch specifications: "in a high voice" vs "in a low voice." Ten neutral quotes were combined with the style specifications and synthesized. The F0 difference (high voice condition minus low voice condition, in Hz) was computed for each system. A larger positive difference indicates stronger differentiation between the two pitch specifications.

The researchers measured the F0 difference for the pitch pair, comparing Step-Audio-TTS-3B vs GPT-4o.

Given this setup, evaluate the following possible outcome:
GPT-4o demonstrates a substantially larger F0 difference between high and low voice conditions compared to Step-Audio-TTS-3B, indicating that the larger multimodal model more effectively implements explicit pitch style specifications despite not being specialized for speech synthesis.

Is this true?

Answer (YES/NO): YES